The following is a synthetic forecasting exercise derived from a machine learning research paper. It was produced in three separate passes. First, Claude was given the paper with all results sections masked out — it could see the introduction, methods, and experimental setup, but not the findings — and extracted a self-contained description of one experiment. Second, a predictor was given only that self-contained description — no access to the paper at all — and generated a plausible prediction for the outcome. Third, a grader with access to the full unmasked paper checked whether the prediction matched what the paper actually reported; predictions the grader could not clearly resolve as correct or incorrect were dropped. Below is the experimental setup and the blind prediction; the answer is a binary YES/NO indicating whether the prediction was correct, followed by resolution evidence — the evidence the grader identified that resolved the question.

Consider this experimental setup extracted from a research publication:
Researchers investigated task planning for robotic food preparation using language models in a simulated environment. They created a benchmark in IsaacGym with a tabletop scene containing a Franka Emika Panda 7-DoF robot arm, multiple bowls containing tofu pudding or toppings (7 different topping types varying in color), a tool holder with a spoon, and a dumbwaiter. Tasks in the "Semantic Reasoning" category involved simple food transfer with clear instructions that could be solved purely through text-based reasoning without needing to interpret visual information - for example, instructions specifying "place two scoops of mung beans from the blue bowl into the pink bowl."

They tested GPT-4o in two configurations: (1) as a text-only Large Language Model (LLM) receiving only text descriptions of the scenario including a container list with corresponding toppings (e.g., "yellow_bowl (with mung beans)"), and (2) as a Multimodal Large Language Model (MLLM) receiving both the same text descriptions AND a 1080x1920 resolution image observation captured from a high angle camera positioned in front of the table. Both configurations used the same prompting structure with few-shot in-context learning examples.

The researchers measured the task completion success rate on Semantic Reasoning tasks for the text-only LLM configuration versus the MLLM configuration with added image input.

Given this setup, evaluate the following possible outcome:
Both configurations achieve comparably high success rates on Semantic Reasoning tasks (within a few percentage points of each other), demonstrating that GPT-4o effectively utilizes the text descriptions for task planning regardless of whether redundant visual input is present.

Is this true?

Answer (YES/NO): NO